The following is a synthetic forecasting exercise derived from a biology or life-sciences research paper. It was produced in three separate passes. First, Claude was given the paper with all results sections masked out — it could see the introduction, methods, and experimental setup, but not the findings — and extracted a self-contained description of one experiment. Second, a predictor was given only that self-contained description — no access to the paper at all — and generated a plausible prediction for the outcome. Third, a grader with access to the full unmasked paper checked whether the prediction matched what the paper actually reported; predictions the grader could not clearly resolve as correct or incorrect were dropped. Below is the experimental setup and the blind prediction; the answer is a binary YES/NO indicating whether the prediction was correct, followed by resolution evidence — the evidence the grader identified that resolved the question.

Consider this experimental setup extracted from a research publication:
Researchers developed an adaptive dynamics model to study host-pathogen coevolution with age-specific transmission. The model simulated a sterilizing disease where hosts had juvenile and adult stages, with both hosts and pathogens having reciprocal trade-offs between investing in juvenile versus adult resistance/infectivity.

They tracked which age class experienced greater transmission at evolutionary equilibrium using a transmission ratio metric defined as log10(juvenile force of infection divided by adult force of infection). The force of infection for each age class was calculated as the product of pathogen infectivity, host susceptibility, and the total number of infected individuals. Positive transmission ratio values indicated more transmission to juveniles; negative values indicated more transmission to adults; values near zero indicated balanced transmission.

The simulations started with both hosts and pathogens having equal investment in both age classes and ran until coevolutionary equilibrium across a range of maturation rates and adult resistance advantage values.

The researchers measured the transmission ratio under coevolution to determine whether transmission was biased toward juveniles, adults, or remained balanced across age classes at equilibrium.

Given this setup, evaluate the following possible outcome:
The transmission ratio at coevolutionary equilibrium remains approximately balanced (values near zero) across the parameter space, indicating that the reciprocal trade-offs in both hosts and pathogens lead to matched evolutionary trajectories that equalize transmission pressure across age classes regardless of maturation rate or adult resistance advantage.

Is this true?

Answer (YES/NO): NO